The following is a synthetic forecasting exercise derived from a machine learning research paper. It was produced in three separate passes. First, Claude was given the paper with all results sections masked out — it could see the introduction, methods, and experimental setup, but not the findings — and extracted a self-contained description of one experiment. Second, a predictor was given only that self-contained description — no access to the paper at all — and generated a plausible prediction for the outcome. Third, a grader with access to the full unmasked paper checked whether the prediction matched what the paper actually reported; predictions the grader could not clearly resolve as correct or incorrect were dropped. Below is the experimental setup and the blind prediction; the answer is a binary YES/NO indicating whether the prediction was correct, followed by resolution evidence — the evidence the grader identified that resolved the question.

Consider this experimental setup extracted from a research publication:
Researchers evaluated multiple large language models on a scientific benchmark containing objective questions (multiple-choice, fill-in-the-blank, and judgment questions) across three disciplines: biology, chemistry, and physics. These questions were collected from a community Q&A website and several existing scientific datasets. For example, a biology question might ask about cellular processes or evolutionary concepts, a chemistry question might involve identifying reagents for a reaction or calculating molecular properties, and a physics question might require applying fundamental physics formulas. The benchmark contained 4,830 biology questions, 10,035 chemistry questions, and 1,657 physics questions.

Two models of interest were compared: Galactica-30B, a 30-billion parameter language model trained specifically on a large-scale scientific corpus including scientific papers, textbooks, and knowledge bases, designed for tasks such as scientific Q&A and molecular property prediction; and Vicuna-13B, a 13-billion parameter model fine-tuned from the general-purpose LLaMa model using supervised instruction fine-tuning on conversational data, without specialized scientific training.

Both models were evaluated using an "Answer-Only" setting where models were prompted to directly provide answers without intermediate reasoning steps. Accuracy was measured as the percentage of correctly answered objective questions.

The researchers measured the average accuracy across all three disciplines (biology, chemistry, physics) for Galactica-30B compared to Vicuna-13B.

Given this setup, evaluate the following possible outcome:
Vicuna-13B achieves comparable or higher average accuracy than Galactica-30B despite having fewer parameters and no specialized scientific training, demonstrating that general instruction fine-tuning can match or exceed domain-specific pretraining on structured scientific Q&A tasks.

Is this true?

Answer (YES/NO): YES